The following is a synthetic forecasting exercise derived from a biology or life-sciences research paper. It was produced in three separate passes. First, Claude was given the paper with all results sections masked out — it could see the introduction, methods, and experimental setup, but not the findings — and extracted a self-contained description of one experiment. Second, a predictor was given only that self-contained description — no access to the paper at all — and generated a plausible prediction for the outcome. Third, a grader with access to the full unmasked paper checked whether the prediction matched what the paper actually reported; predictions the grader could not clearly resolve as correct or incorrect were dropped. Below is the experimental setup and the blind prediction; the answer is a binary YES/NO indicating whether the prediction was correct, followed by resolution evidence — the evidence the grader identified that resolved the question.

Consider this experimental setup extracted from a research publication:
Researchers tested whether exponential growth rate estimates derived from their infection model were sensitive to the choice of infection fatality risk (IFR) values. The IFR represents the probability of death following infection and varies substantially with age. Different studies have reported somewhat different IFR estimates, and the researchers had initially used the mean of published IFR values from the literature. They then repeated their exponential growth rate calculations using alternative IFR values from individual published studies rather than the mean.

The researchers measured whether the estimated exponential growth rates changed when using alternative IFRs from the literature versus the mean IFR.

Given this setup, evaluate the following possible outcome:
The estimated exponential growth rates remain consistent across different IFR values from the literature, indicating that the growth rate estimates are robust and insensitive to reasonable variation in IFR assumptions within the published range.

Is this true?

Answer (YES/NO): YES